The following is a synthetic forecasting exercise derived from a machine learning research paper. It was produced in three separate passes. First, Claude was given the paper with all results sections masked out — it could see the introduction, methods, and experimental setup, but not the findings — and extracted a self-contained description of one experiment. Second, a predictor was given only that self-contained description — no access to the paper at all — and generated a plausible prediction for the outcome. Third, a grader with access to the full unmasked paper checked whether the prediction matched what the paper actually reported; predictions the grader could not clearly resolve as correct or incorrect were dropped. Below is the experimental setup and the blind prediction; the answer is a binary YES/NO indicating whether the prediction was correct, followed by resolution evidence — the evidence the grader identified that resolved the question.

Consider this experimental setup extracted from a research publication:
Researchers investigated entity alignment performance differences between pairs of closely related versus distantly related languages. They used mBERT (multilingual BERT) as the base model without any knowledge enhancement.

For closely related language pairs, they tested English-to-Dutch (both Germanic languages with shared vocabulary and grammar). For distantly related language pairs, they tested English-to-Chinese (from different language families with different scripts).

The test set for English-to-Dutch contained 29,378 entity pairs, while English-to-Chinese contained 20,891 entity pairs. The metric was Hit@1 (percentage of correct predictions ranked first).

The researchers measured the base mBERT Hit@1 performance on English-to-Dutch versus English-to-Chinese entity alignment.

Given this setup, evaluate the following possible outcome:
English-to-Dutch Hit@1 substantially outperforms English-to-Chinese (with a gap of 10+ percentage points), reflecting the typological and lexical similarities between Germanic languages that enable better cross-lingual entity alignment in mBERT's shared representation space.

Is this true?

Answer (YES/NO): YES